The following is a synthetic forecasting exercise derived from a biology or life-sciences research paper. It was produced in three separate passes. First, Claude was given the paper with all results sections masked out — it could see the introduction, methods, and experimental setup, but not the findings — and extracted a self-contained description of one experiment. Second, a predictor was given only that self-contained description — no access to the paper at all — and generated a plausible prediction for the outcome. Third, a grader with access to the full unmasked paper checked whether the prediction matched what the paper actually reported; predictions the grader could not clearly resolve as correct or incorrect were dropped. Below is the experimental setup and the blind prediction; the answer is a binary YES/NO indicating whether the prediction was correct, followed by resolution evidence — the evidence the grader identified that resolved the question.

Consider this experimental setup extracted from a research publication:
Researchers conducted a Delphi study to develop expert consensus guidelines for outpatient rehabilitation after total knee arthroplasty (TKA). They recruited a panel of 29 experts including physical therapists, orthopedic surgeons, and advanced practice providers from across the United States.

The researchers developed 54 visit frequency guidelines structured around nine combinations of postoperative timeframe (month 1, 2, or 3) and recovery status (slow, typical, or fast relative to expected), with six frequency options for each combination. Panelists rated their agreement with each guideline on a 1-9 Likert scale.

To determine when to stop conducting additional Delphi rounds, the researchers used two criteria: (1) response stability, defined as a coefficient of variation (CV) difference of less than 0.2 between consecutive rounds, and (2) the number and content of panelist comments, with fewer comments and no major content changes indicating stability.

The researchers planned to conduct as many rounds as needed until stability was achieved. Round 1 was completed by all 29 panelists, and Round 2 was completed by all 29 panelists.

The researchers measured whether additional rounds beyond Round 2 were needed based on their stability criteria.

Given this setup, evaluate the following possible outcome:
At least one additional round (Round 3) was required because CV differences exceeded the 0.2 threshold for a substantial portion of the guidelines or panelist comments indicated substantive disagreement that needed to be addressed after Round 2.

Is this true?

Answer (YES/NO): NO